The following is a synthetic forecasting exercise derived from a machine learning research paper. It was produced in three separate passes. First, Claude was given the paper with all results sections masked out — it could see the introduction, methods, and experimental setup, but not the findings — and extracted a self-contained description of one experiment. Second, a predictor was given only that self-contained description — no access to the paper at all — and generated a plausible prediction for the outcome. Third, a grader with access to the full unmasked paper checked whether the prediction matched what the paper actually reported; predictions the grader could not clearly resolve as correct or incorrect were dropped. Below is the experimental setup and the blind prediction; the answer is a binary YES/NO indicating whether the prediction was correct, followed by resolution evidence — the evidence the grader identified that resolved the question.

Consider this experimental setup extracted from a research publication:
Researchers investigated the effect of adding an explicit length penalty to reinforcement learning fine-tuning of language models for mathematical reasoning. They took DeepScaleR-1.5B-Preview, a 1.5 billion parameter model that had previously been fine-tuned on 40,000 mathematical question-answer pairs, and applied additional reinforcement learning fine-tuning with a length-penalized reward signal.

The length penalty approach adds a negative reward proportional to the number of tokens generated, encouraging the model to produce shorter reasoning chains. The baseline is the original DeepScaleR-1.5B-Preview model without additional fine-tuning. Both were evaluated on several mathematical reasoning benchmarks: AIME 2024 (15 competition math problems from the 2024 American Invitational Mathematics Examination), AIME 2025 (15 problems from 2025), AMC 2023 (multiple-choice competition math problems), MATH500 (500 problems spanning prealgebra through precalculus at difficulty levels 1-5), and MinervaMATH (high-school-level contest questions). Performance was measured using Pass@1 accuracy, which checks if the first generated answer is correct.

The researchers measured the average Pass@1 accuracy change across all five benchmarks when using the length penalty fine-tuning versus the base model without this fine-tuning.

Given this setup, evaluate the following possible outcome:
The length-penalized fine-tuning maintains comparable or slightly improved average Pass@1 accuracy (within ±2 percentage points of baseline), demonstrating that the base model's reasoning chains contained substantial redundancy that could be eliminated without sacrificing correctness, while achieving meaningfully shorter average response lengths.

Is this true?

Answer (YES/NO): NO